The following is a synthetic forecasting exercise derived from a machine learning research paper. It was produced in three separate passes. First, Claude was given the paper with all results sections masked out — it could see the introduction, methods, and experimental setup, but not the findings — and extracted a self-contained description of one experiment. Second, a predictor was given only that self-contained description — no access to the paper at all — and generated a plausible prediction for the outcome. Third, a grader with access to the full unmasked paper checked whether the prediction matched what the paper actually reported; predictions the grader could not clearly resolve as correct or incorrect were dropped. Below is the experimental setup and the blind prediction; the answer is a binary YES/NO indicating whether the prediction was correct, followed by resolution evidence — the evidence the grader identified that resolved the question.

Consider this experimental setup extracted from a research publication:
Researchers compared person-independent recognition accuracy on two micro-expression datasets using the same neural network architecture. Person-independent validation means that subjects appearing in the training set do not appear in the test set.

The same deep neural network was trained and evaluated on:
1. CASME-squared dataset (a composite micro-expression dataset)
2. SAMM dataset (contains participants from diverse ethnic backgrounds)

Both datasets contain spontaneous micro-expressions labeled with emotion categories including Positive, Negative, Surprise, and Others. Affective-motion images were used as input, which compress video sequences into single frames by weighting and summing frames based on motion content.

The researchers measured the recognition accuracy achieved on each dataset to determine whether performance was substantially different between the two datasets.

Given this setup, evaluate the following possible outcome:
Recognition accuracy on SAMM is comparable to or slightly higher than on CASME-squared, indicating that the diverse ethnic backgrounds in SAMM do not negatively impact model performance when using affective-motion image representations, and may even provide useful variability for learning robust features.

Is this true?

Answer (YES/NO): NO